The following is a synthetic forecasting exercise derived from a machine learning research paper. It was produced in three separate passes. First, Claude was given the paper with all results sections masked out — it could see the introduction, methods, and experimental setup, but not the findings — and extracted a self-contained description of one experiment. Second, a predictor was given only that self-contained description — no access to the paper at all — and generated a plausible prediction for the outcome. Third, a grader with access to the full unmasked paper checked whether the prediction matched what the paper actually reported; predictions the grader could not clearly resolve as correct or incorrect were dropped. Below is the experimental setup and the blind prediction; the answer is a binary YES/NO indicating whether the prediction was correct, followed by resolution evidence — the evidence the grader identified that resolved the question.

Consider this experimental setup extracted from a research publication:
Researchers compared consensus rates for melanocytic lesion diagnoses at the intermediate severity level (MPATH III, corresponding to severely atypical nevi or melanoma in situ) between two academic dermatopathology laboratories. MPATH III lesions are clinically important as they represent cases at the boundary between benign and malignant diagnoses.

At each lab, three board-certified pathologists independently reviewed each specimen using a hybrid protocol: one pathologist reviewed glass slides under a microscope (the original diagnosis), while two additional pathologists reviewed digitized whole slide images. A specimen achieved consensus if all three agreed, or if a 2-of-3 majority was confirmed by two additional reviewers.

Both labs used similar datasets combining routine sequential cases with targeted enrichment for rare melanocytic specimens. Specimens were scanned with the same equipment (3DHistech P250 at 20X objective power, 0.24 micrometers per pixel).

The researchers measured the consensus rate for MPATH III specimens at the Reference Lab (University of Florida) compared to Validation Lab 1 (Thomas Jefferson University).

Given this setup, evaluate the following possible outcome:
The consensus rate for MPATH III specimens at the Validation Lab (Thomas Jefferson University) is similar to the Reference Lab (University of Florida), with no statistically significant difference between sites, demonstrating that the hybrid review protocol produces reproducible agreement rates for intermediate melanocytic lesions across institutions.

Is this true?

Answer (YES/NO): NO